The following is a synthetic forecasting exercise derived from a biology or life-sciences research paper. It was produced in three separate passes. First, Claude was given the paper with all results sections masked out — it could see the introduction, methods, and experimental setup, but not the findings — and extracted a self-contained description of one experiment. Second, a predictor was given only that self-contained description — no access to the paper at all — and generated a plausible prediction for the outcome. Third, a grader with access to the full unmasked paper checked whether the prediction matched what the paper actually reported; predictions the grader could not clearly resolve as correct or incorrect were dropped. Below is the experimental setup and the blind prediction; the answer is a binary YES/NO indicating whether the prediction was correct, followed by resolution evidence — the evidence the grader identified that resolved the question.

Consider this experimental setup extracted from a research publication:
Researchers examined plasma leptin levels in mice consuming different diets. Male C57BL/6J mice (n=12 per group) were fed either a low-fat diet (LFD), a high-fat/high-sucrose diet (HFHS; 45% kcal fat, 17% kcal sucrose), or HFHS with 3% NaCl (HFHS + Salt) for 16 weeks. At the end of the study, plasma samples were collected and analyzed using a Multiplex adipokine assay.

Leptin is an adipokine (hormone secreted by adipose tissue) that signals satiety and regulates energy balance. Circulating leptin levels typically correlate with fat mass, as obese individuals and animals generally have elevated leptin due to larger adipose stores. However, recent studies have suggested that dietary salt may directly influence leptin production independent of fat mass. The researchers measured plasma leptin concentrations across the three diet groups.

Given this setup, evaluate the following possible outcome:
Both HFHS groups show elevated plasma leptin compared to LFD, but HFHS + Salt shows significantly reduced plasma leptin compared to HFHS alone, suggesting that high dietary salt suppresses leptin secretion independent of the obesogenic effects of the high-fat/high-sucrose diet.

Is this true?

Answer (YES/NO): NO